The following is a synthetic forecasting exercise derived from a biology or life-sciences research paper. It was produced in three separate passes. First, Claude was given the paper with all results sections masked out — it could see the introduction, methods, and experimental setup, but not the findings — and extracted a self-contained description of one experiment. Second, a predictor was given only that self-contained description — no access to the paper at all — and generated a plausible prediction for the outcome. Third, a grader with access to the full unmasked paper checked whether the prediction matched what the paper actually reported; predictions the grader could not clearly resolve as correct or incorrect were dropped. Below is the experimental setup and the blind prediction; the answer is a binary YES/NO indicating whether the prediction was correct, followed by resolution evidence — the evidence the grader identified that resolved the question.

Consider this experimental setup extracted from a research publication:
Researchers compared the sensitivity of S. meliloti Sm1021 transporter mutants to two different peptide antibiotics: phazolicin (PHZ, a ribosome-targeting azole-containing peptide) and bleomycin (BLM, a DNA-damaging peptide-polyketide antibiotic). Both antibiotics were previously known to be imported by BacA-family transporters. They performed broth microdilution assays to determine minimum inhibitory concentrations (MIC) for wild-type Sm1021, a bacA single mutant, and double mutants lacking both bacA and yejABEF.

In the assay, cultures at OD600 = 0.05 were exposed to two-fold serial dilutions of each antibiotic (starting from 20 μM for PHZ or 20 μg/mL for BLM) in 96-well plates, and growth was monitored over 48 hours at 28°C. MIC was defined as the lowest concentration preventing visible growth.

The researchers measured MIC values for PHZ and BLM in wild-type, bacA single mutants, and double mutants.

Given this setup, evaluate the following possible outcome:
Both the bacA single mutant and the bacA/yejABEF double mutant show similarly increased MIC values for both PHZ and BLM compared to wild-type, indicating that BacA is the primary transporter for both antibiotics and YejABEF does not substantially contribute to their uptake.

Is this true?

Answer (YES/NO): NO